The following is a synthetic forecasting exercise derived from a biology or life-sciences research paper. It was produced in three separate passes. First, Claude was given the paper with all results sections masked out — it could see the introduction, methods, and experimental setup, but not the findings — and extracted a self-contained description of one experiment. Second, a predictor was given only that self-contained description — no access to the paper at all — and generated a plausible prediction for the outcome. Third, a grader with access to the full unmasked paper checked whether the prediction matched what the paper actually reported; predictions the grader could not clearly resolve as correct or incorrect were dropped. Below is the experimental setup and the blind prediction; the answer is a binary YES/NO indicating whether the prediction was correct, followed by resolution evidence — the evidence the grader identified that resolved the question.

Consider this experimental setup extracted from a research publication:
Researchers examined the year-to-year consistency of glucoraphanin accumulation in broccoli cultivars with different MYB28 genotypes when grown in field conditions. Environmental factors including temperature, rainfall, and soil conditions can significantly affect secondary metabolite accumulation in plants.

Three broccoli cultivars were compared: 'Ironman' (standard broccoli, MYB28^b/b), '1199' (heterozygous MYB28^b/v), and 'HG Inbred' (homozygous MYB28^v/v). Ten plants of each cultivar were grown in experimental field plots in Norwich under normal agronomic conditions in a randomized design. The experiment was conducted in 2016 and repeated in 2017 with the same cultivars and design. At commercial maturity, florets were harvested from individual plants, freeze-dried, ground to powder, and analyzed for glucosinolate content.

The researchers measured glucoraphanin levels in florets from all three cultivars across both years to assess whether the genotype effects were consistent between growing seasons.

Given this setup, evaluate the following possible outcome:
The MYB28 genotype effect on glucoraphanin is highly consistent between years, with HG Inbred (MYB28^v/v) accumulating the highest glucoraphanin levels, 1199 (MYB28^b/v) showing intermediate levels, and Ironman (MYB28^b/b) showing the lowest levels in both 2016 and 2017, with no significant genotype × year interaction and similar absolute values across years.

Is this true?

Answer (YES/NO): NO